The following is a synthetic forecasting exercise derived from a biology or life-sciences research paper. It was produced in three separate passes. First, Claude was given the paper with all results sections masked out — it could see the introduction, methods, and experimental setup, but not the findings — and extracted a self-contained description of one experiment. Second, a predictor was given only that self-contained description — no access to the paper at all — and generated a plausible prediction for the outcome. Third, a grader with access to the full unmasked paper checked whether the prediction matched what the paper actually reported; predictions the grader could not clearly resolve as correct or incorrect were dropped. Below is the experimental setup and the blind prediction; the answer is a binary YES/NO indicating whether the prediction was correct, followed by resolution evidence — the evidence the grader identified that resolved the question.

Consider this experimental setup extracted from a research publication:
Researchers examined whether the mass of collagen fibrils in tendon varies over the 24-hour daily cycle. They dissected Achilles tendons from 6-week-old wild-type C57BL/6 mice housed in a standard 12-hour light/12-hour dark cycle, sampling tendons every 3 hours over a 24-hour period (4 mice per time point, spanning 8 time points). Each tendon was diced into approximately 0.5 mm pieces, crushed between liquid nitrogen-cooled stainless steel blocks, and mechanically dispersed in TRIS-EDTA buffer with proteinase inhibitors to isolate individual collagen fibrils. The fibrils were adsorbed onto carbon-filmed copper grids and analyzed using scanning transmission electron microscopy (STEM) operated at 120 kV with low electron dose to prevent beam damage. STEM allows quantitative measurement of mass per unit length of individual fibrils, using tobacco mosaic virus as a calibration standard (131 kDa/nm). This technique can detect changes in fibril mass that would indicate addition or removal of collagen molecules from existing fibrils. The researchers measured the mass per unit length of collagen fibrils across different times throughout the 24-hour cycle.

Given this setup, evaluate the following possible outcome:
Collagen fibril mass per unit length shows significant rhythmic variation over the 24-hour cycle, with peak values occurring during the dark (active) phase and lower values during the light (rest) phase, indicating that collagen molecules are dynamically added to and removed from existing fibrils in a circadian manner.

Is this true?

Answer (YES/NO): NO